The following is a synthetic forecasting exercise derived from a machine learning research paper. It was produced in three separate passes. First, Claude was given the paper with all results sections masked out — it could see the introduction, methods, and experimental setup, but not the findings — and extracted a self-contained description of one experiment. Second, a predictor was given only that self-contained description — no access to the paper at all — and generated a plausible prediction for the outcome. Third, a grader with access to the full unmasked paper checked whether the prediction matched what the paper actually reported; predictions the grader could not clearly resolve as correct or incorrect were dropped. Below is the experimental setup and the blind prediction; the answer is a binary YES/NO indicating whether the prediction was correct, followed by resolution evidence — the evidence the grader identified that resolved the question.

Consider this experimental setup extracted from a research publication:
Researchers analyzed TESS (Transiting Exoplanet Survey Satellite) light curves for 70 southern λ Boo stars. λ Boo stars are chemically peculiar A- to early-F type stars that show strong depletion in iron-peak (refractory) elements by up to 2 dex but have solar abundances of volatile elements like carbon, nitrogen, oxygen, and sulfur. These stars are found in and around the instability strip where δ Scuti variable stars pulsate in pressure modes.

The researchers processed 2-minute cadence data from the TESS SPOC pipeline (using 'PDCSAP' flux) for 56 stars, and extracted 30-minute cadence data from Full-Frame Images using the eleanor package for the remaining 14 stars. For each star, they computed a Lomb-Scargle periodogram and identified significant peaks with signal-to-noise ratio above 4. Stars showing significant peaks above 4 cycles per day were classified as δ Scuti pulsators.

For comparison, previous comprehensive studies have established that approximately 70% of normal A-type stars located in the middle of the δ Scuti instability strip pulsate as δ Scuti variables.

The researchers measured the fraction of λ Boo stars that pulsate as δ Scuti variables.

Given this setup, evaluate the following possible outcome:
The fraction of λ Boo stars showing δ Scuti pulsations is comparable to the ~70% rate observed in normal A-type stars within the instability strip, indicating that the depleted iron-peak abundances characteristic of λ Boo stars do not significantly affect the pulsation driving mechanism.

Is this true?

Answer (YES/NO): NO